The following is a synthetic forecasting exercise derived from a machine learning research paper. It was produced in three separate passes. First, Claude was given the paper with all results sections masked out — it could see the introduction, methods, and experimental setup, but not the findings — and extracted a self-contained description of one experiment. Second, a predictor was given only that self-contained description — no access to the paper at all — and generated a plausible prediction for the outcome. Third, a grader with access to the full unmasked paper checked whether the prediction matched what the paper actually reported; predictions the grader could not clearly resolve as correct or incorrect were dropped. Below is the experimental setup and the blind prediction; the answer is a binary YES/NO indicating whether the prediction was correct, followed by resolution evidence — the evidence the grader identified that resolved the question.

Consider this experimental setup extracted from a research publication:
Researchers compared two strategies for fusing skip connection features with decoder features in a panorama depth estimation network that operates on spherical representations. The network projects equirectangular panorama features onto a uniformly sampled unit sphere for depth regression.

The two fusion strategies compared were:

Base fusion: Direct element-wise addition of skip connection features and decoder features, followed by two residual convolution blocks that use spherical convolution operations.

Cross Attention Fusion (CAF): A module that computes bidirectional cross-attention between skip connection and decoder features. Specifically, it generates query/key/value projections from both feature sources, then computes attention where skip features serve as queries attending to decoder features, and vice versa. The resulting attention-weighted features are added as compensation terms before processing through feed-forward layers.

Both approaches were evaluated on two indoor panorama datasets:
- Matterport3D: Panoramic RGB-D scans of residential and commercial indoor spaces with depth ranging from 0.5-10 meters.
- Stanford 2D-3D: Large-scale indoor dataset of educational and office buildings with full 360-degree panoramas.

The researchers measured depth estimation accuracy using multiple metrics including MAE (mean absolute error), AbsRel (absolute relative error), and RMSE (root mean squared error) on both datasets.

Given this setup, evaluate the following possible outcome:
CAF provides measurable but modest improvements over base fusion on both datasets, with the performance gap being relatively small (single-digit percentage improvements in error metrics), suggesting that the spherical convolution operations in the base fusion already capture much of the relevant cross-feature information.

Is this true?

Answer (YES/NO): NO